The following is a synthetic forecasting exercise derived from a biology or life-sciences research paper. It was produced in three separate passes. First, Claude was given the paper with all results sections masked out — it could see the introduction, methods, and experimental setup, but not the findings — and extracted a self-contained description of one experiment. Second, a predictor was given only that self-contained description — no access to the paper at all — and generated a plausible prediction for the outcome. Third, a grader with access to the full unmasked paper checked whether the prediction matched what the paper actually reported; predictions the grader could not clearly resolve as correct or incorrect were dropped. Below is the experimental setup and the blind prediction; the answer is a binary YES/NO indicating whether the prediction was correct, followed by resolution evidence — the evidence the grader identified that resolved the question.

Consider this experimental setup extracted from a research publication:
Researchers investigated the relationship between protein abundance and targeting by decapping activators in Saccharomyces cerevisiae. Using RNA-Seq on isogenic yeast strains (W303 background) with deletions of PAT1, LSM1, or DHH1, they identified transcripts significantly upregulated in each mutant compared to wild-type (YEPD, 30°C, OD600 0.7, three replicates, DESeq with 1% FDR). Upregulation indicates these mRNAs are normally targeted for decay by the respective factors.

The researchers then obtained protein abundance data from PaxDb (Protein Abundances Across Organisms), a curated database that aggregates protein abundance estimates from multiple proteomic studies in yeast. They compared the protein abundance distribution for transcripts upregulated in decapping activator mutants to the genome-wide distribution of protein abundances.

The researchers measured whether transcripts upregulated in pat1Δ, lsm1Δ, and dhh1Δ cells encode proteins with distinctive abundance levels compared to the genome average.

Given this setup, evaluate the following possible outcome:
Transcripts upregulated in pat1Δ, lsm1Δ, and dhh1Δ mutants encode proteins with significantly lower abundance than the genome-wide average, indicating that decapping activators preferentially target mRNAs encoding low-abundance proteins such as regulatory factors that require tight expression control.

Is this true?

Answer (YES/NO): YES